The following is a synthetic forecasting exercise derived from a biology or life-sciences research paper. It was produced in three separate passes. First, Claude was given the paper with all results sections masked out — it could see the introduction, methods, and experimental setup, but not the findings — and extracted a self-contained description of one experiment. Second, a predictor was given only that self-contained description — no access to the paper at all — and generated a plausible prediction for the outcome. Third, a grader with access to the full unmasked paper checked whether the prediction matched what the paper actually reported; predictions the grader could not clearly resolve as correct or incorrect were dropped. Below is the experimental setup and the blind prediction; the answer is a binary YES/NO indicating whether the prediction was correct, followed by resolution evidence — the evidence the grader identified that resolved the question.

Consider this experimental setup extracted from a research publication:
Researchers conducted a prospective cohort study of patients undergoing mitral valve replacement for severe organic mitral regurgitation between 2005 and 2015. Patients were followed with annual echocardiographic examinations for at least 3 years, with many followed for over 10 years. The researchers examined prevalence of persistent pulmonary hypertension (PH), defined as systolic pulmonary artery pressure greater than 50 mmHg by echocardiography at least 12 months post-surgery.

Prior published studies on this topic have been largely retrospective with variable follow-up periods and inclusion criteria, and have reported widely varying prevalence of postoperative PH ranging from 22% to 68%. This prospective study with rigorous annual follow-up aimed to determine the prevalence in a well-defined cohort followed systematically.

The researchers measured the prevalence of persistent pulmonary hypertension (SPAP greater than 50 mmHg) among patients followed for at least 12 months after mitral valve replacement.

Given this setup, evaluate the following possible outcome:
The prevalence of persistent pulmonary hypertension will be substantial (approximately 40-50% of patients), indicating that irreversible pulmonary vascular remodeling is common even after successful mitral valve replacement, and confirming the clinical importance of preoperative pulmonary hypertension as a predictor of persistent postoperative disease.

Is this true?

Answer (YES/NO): NO